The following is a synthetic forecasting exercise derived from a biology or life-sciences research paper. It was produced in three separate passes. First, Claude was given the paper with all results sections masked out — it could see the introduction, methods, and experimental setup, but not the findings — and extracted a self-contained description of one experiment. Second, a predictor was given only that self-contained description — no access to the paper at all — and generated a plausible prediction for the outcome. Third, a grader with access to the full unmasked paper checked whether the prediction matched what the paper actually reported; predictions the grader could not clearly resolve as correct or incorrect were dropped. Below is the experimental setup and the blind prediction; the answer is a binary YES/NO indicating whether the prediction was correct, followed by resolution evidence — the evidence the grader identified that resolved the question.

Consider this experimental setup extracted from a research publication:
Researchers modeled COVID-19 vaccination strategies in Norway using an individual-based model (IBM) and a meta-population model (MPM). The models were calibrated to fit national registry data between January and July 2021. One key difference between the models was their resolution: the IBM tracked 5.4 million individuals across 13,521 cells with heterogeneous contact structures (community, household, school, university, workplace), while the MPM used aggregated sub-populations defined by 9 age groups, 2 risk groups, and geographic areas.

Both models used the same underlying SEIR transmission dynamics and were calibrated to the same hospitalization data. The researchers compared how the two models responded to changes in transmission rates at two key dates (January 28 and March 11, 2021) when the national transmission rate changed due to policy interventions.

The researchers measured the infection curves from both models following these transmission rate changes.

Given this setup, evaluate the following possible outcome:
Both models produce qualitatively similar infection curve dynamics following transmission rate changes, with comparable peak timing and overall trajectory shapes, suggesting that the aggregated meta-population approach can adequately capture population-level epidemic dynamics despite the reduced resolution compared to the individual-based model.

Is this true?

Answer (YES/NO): NO